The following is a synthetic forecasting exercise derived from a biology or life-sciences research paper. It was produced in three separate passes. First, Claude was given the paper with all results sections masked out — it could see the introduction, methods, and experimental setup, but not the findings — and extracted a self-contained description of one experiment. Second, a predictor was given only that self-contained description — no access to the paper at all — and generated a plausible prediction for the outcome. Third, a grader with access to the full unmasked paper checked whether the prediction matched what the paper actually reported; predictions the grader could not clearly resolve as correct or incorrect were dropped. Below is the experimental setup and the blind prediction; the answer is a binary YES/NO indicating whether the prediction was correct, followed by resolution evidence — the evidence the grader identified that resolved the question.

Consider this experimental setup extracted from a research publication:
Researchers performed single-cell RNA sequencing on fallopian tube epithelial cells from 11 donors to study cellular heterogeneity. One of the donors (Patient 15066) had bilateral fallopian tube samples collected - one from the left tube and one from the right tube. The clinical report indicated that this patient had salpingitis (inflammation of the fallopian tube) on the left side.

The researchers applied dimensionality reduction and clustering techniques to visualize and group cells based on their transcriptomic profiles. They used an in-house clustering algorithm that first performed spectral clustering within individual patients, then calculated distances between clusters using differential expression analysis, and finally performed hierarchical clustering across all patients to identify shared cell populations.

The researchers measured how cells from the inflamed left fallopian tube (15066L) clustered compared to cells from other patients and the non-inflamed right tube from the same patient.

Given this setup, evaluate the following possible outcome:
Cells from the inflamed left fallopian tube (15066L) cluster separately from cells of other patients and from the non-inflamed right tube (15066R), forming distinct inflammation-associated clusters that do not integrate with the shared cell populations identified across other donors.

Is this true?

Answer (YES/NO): YES